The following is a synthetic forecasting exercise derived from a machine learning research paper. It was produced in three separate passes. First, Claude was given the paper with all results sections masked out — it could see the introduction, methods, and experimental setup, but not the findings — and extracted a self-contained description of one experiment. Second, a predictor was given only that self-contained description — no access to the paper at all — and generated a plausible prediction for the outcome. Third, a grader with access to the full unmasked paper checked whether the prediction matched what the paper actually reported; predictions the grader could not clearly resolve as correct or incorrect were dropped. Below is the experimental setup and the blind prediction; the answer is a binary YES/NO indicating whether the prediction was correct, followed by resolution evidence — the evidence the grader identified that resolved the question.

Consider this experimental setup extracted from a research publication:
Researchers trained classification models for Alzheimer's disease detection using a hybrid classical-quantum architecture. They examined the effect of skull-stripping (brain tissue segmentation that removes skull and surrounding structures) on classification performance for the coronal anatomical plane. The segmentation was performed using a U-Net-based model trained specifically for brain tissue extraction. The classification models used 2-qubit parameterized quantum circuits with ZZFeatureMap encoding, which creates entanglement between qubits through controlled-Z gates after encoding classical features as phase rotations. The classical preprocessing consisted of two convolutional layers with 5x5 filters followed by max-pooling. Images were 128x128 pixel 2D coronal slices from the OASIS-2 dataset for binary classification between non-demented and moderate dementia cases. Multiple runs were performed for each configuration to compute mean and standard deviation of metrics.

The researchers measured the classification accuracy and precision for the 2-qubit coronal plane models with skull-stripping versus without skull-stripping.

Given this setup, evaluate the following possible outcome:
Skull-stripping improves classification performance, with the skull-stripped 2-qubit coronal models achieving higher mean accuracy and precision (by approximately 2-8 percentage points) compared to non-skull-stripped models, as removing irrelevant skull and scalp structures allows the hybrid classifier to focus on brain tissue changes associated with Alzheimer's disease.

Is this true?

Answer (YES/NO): NO